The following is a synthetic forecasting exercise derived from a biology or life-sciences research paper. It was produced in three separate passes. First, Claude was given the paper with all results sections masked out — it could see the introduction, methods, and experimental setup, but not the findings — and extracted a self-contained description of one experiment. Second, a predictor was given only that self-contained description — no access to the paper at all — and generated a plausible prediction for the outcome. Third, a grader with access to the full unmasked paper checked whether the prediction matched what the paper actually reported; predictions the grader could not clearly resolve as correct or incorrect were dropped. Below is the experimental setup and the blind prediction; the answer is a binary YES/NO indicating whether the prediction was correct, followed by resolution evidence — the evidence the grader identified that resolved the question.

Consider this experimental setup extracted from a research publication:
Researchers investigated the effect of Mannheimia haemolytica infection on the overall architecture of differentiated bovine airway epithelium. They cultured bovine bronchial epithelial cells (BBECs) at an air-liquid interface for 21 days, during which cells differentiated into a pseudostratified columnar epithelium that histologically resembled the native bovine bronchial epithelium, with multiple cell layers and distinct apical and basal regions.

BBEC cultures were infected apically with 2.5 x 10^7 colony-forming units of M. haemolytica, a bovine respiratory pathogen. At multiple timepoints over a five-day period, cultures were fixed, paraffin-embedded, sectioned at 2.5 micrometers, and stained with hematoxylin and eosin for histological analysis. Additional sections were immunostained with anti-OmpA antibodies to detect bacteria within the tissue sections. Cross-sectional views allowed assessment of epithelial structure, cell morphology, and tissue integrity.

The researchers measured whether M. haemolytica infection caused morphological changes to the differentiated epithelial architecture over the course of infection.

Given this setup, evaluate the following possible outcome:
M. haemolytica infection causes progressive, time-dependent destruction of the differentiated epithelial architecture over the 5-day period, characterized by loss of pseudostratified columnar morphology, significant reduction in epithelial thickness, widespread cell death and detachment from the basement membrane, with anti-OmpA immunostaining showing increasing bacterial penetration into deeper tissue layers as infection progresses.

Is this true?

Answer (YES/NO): YES